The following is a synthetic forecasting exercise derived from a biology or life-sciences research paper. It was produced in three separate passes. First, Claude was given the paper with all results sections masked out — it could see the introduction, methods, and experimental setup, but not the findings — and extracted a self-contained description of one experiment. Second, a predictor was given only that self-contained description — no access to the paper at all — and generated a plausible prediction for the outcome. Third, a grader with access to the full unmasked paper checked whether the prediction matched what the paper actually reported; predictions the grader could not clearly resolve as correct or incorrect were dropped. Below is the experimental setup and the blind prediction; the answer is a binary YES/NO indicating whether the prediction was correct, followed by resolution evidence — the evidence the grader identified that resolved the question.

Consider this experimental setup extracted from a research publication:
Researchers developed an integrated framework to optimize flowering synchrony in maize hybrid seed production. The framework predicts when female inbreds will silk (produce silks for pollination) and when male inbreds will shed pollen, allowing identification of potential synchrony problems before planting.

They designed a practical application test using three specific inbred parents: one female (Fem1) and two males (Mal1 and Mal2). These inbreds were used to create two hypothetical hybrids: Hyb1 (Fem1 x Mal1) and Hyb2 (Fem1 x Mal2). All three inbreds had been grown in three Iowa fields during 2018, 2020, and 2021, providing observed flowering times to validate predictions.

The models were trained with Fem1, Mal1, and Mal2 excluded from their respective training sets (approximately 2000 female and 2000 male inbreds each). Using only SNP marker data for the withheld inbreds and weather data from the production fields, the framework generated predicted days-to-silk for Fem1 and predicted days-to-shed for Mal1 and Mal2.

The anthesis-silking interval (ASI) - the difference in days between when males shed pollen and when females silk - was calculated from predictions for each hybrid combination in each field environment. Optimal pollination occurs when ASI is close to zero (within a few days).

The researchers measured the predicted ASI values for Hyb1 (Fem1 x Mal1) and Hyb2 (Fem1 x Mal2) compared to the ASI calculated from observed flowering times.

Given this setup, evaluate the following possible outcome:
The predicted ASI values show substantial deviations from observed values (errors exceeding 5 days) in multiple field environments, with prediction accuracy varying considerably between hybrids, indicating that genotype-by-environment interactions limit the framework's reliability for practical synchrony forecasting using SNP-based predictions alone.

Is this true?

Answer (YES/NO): NO